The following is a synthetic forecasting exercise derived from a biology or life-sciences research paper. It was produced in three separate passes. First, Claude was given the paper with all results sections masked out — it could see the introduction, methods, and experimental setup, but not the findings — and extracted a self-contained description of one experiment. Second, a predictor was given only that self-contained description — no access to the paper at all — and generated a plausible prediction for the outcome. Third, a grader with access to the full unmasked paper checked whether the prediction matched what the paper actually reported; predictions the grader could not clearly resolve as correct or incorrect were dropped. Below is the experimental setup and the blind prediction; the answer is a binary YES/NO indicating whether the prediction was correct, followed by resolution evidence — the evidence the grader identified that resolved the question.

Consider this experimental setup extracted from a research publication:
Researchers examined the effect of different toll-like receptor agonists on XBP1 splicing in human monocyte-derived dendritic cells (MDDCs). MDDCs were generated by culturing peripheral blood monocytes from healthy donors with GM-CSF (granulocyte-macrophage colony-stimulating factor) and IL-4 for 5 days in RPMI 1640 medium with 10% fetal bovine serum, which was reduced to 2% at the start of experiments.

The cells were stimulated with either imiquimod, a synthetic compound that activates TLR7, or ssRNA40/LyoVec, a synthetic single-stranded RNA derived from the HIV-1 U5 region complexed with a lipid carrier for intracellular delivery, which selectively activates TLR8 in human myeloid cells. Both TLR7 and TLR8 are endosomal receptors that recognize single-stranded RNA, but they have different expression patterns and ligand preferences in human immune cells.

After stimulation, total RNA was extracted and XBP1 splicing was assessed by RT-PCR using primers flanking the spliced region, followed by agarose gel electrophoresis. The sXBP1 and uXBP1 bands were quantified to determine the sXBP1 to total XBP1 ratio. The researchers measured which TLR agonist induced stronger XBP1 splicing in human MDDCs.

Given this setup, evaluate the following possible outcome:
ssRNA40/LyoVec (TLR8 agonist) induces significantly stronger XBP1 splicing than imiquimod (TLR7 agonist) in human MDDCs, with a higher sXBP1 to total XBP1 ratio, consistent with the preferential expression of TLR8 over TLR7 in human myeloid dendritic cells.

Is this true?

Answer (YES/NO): YES